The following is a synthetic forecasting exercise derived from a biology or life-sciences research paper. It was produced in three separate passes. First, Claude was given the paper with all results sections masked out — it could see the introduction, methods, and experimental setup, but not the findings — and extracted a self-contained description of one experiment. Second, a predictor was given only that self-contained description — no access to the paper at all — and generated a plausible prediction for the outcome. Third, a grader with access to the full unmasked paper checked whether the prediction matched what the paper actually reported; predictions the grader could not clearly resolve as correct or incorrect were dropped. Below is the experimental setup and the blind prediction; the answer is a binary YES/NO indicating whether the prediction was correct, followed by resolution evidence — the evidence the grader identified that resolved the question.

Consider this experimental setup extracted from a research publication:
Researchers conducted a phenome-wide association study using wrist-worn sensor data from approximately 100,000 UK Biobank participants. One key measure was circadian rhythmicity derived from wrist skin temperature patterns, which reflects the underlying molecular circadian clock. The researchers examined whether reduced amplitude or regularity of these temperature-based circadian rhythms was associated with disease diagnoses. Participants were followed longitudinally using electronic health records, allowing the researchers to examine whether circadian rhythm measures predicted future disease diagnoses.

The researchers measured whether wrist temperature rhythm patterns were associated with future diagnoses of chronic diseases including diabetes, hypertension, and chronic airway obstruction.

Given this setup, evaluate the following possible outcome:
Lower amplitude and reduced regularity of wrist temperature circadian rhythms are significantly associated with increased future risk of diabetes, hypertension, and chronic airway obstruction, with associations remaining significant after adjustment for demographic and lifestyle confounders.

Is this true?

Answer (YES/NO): YES